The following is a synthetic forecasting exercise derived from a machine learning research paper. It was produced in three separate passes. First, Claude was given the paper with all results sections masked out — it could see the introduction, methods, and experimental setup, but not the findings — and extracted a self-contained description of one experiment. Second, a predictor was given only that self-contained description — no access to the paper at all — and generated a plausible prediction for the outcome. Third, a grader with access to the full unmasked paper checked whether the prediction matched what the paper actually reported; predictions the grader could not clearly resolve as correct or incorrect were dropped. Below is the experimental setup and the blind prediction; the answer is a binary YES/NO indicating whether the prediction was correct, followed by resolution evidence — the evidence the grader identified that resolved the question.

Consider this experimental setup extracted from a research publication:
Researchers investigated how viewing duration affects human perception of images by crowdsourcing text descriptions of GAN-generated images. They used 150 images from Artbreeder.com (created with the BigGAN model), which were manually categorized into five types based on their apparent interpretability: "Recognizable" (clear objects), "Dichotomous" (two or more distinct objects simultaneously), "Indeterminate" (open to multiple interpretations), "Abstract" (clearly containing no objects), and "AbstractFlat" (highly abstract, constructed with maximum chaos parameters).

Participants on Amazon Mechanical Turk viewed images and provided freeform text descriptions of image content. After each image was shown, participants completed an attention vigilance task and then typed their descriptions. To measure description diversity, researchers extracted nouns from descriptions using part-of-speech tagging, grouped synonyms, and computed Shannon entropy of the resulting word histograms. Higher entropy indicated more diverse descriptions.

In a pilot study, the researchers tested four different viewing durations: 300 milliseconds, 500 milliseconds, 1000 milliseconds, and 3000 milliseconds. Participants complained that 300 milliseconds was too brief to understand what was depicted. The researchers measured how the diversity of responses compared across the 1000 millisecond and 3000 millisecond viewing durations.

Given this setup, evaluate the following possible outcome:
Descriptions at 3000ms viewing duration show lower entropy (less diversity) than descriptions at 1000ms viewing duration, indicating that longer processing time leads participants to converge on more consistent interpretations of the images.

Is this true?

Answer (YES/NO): NO